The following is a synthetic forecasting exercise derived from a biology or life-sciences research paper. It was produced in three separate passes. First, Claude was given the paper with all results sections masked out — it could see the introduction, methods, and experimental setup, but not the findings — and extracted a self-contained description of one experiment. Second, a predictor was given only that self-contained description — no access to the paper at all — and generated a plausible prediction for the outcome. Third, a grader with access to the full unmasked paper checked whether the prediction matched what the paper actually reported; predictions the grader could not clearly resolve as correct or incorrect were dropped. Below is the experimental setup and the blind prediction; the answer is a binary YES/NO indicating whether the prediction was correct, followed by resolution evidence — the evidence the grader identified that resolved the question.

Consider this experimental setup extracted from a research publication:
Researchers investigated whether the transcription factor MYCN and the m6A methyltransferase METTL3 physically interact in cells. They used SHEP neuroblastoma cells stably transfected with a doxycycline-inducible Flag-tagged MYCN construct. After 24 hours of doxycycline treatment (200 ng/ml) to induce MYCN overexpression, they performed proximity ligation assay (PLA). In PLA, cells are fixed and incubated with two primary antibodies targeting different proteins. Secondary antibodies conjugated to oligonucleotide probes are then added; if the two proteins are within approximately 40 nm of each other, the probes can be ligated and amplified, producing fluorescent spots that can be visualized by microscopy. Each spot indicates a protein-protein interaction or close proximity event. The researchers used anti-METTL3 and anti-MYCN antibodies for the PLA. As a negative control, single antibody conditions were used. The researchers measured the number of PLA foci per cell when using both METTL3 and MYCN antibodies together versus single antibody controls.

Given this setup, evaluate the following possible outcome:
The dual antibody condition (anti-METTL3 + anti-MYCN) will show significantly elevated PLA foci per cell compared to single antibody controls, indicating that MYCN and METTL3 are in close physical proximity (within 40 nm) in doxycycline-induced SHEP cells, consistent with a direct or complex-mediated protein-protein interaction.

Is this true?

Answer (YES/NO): YES